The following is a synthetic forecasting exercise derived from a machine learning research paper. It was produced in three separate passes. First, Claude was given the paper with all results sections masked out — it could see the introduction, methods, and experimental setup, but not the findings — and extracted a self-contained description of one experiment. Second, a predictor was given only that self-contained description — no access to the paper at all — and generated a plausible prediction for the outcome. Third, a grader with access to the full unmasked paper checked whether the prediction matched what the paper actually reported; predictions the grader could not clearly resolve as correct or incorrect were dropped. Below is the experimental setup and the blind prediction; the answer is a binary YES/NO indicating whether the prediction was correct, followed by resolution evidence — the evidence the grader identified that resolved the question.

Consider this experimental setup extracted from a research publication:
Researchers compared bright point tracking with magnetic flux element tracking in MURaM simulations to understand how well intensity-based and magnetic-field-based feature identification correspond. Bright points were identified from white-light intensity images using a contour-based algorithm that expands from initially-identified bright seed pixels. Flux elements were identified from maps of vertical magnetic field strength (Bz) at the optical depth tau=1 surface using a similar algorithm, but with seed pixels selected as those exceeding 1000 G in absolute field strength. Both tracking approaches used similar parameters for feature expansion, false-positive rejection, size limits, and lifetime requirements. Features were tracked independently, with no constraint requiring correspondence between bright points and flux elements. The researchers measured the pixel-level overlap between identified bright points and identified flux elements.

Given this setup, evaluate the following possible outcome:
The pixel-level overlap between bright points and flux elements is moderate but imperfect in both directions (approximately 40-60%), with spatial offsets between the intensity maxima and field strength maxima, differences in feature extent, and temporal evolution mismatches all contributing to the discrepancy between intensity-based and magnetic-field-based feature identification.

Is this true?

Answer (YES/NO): NO